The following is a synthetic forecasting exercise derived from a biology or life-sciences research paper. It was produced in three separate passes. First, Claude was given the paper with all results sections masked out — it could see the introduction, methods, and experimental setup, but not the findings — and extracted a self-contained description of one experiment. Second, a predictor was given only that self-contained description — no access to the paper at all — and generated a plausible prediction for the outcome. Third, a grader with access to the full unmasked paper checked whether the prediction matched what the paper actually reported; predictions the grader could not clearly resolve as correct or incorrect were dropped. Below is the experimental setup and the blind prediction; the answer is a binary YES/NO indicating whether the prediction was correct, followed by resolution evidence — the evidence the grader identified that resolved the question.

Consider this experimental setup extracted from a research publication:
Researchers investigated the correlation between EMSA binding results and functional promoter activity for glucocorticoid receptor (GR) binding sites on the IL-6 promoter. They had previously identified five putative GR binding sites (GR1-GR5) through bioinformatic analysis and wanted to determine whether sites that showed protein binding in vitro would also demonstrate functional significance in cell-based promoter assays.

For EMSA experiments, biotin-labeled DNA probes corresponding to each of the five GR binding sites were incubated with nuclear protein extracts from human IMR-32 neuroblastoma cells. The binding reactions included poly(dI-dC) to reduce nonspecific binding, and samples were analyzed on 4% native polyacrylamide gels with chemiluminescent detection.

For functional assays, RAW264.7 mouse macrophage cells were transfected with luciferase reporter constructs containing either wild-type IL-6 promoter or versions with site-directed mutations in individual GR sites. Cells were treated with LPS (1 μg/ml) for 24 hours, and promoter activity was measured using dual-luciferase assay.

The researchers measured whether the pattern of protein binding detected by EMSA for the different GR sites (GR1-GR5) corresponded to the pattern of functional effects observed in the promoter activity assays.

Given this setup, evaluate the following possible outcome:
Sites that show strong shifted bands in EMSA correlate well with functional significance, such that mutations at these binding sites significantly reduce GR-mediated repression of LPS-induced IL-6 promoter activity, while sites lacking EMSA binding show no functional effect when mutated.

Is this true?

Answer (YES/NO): NO